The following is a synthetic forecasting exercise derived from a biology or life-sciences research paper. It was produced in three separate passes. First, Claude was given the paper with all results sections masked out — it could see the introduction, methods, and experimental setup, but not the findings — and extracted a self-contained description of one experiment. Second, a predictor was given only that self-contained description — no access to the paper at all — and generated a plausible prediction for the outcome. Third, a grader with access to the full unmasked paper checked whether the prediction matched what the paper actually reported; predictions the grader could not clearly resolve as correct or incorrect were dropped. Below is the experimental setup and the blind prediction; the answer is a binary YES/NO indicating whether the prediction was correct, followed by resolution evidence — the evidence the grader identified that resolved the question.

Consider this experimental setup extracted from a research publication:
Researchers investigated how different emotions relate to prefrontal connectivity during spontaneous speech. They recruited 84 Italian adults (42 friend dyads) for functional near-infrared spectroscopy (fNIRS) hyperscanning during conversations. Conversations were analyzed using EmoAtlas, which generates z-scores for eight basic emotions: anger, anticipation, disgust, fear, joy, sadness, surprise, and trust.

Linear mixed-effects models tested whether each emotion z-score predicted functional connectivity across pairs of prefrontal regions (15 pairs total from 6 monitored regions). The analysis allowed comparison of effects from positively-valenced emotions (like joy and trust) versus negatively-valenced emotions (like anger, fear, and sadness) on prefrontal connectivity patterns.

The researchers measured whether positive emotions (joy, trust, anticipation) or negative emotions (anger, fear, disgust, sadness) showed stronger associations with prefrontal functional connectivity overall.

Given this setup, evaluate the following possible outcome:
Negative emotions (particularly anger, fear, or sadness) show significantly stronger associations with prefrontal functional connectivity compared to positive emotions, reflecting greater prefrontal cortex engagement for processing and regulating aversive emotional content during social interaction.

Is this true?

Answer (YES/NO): NO